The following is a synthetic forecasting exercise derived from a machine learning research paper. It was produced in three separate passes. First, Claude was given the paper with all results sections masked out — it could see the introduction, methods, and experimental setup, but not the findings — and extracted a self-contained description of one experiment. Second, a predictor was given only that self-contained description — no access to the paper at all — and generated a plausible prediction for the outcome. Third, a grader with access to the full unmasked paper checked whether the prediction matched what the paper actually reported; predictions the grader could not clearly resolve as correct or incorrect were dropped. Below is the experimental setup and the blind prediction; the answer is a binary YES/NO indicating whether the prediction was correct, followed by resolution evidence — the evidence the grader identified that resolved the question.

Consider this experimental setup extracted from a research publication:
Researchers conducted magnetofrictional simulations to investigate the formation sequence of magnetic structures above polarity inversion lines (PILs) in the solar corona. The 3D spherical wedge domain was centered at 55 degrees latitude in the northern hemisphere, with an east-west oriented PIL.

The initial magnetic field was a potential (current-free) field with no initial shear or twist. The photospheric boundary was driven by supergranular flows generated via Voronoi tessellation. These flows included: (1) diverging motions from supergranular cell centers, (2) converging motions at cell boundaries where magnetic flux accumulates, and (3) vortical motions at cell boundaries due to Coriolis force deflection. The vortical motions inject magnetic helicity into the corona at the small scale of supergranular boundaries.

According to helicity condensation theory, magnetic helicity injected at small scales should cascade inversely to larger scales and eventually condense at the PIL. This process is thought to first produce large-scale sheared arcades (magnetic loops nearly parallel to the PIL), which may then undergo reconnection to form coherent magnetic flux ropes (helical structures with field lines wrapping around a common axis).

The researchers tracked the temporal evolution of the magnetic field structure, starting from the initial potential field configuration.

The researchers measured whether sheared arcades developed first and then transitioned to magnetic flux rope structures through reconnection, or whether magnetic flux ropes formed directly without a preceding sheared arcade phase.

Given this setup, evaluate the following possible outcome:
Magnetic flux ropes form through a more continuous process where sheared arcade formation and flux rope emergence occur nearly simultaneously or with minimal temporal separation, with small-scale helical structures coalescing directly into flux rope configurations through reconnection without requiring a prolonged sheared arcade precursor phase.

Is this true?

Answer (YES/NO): NO